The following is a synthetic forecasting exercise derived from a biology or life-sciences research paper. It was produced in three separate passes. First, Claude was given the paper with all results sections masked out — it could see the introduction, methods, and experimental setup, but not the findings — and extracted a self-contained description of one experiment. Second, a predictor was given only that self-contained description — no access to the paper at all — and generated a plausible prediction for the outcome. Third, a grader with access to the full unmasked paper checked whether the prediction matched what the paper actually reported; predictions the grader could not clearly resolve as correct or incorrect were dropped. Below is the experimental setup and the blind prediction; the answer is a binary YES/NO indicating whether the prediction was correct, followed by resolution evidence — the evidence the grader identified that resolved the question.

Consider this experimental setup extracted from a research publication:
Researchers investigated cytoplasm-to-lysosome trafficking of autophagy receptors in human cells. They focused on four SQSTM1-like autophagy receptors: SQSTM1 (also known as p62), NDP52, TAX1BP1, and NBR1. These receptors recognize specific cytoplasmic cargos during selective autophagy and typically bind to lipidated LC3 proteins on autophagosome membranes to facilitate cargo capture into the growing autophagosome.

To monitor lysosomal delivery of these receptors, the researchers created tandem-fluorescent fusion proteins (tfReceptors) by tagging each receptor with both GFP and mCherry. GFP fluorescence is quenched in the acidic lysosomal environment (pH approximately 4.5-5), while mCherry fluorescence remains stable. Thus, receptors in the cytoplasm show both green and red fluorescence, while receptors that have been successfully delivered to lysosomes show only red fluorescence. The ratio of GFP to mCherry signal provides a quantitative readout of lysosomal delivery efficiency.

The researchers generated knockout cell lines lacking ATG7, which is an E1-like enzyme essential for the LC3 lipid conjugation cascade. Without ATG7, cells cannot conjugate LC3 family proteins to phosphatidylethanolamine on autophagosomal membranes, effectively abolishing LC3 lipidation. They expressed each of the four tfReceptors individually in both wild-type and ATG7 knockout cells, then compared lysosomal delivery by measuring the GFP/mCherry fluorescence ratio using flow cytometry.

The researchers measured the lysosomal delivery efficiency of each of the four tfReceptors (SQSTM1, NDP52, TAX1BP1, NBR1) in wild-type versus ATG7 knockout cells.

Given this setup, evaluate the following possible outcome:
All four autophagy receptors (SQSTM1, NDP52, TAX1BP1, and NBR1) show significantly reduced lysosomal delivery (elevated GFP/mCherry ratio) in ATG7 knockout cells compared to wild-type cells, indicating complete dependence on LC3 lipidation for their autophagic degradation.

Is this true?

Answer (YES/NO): NO